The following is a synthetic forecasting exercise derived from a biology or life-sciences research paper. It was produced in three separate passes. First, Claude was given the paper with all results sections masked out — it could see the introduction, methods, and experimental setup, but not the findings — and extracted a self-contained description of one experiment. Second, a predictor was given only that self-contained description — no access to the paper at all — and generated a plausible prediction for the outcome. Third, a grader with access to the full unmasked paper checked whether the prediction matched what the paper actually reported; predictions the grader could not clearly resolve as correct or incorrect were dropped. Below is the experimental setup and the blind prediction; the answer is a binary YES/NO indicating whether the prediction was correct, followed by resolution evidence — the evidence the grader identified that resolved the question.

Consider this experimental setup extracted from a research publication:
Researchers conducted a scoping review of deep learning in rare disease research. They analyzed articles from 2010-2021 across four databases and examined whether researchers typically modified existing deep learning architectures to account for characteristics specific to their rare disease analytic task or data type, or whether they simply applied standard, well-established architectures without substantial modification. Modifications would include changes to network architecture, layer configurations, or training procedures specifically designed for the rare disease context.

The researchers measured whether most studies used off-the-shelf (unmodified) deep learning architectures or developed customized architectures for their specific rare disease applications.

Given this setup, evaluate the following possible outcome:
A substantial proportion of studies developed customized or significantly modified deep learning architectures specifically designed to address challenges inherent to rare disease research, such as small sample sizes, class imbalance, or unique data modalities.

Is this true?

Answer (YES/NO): NO